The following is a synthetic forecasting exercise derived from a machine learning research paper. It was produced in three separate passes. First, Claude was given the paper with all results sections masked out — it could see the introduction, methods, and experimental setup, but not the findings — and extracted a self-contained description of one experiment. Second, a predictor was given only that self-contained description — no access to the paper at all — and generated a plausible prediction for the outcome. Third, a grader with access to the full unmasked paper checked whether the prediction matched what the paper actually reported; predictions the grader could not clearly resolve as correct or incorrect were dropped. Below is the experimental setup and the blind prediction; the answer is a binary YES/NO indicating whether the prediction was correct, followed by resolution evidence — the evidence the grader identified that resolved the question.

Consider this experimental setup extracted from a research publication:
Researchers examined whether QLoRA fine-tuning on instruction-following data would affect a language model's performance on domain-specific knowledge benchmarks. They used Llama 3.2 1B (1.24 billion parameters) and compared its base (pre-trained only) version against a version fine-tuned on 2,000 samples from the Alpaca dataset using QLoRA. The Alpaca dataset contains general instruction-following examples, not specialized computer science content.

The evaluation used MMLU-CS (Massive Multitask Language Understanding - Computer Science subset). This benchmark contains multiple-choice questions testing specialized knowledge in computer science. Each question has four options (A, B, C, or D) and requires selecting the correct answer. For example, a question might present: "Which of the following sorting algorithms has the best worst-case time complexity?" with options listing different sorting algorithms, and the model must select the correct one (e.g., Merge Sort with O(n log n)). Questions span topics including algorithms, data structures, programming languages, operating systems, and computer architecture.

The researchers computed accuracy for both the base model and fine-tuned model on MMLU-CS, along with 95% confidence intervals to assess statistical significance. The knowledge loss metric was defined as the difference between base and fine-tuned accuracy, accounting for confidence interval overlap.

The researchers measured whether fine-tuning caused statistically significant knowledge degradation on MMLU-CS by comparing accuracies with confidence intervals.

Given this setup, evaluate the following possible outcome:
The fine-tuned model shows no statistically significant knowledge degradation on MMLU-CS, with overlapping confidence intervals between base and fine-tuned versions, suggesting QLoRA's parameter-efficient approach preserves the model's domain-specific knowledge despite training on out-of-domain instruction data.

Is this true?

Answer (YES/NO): NO